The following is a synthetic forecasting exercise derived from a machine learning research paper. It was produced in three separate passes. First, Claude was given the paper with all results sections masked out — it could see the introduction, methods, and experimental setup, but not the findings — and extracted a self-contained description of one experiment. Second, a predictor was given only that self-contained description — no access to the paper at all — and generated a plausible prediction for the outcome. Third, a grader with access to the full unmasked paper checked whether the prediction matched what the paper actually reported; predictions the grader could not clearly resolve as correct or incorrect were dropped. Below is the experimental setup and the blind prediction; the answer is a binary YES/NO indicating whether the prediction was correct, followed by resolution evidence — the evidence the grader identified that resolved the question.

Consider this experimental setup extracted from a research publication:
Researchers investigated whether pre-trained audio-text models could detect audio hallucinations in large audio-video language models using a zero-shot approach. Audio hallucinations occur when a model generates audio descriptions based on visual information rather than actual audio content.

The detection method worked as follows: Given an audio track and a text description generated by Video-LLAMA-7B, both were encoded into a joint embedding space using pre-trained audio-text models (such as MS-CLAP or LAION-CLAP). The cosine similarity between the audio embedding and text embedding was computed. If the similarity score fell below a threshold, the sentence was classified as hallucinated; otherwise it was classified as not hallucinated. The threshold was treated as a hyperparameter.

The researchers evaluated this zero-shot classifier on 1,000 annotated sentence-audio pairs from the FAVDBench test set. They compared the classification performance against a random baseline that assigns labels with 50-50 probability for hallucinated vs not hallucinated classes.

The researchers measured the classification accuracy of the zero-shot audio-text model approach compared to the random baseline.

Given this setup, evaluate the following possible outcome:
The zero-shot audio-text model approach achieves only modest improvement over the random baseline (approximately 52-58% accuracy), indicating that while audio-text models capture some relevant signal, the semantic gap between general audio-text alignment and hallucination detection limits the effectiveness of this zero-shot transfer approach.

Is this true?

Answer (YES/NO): YES